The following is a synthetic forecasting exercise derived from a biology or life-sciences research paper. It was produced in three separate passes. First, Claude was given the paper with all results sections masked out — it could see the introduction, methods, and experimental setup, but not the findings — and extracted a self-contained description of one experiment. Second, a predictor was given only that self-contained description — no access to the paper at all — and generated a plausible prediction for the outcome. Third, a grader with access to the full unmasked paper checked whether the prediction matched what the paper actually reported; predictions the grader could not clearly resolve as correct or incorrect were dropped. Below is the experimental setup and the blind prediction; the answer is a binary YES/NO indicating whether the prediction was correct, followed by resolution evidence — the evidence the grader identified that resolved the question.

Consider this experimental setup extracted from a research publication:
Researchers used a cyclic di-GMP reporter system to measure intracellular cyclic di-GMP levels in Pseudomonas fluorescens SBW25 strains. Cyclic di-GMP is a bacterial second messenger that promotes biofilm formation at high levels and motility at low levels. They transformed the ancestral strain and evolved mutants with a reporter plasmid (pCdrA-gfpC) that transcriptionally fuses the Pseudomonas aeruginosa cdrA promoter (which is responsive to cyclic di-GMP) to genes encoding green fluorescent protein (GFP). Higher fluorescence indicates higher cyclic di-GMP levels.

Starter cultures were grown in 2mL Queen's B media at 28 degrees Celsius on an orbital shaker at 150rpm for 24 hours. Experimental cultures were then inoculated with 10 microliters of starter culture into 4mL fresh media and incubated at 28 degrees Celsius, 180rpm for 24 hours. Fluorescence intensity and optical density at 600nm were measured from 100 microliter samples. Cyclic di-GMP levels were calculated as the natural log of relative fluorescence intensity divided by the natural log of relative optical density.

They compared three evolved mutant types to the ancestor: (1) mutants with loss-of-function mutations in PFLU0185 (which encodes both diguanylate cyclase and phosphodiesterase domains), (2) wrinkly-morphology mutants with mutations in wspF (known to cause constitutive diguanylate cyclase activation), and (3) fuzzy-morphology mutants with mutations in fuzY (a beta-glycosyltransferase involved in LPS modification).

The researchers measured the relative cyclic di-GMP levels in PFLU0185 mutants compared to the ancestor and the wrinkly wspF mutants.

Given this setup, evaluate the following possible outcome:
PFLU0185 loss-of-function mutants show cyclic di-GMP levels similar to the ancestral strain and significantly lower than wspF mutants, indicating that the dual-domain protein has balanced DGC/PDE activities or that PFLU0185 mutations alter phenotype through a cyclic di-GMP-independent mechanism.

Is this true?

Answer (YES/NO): NO